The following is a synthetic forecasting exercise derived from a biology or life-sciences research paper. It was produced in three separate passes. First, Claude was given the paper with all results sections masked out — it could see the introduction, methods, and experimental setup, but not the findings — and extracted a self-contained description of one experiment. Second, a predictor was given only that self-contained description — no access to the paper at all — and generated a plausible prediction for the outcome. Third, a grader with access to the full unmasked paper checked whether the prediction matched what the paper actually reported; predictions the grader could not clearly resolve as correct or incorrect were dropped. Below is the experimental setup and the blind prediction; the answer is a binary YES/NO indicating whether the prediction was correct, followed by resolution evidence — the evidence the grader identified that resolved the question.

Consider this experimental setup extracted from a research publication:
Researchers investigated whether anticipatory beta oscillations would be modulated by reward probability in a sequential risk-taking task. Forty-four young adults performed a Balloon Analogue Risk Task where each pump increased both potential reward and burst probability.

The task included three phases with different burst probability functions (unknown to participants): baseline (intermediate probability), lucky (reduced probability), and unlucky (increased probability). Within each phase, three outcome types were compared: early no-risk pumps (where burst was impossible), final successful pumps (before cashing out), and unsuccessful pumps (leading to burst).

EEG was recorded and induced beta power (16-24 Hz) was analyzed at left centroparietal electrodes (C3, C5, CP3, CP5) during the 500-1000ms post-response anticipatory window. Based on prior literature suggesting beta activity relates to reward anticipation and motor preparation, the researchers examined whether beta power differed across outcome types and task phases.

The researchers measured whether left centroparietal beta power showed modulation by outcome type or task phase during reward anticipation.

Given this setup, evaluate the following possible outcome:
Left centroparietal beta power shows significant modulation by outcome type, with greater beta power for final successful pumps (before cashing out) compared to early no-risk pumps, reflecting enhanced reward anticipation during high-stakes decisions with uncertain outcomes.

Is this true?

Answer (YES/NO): NO